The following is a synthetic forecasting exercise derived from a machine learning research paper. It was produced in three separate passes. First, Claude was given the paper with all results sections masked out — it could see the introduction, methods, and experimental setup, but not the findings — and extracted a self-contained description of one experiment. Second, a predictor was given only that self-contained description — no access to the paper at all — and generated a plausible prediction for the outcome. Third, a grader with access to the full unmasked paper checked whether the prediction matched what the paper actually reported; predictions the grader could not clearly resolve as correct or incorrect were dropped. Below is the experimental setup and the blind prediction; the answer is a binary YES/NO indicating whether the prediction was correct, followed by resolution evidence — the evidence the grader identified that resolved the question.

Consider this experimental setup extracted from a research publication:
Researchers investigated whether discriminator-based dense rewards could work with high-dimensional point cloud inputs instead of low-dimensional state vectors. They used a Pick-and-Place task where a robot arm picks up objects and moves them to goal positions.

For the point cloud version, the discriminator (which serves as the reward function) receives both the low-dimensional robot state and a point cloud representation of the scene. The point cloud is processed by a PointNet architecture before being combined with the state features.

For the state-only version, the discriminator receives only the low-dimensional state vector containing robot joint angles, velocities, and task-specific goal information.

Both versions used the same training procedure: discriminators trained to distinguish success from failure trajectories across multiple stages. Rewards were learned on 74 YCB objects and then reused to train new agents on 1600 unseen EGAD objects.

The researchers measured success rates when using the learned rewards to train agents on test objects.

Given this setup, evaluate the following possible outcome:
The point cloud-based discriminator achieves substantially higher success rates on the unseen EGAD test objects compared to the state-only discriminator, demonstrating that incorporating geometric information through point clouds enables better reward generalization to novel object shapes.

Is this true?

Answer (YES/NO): NO